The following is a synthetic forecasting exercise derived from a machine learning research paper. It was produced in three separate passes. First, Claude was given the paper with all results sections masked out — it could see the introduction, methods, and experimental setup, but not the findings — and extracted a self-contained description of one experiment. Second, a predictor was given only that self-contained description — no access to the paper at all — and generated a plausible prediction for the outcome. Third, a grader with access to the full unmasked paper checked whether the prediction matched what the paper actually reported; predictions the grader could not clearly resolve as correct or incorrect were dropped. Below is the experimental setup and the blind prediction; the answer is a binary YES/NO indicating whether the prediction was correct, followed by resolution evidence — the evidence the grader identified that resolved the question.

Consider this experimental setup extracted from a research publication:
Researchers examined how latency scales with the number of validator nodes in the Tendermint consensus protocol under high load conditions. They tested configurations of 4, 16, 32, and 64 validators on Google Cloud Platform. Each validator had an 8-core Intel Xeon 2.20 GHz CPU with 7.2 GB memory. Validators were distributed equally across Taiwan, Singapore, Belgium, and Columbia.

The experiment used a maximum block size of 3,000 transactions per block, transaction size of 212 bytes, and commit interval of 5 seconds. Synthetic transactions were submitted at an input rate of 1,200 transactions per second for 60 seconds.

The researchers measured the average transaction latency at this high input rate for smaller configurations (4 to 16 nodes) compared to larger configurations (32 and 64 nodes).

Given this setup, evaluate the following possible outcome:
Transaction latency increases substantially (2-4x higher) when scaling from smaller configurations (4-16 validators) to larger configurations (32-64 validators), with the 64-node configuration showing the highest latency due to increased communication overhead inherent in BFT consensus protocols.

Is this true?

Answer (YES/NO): YES